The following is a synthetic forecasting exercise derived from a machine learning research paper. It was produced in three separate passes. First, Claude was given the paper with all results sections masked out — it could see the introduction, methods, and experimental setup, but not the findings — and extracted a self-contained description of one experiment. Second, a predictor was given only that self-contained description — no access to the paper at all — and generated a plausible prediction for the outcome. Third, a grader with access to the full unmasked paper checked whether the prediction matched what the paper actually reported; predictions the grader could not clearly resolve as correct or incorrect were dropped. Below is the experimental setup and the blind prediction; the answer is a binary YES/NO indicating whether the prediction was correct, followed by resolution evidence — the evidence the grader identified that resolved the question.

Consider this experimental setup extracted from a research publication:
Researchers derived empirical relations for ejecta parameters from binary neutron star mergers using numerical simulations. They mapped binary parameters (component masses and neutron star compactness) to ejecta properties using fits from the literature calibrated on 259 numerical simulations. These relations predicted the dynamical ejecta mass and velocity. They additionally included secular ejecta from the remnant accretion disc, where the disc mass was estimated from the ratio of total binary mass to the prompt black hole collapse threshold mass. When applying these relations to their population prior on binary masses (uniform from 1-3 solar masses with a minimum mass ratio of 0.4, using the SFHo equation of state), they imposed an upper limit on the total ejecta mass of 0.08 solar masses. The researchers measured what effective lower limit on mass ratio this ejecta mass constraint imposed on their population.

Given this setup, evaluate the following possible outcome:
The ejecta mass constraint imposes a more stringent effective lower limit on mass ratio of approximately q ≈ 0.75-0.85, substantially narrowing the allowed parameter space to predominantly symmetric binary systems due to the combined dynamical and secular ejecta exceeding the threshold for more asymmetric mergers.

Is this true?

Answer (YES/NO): NO